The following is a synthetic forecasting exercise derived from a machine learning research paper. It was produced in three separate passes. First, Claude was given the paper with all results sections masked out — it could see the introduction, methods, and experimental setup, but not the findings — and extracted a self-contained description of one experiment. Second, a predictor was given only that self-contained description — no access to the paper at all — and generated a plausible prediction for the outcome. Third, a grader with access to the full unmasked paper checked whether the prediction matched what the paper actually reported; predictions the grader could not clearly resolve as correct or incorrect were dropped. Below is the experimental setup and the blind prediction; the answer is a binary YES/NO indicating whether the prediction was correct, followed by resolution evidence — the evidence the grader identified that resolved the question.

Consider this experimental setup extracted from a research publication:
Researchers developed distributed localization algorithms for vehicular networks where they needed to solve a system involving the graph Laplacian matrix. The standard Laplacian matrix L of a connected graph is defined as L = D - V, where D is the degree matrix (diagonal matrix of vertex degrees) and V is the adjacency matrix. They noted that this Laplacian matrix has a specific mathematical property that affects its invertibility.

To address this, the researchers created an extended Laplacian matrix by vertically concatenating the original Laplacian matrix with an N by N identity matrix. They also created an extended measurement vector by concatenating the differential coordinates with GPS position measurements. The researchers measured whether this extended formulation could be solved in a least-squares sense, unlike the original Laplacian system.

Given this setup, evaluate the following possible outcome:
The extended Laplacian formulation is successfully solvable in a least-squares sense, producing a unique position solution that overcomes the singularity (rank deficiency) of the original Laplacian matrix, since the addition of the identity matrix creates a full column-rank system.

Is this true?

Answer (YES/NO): YES